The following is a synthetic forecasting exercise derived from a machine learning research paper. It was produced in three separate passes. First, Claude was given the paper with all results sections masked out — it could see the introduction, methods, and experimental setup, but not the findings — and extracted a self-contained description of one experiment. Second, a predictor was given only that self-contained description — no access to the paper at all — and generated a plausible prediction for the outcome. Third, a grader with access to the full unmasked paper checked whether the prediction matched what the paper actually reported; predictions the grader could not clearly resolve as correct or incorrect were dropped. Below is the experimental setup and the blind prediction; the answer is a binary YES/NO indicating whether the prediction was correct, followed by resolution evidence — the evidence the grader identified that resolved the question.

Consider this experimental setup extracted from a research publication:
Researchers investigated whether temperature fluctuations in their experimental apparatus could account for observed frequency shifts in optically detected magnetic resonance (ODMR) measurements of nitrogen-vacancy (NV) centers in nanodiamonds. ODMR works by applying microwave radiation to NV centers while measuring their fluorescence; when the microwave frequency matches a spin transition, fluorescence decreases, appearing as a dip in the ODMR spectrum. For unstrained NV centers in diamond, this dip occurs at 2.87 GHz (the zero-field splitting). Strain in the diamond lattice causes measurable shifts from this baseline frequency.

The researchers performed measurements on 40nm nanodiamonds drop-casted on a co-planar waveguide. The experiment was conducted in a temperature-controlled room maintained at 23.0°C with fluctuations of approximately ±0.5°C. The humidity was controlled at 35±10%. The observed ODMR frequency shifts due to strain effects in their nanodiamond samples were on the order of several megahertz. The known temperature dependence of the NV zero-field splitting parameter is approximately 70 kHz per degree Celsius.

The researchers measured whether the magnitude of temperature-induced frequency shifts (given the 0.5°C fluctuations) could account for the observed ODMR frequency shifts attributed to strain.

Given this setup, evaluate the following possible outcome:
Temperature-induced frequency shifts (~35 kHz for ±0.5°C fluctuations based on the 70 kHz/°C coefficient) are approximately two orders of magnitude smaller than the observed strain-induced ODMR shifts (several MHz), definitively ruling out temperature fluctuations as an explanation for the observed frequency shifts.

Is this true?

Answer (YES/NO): YES